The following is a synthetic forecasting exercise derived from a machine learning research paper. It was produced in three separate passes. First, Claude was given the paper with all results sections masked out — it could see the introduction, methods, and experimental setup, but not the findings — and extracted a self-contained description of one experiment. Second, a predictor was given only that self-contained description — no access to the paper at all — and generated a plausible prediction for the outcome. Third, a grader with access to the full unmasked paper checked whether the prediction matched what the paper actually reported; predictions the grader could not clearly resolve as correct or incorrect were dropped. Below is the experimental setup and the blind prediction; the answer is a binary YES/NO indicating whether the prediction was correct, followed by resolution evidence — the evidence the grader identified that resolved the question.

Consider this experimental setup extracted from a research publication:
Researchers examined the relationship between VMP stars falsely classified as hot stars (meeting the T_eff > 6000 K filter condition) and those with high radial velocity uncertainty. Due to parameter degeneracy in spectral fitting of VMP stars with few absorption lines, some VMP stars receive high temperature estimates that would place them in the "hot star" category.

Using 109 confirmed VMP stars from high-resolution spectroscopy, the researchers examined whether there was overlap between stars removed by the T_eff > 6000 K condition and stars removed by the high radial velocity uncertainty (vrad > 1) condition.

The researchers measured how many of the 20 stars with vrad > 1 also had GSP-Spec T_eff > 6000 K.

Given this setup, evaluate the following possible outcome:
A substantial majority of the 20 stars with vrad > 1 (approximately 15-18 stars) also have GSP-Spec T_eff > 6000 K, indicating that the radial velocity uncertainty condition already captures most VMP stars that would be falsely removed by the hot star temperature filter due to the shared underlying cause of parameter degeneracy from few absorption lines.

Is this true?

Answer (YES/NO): NO